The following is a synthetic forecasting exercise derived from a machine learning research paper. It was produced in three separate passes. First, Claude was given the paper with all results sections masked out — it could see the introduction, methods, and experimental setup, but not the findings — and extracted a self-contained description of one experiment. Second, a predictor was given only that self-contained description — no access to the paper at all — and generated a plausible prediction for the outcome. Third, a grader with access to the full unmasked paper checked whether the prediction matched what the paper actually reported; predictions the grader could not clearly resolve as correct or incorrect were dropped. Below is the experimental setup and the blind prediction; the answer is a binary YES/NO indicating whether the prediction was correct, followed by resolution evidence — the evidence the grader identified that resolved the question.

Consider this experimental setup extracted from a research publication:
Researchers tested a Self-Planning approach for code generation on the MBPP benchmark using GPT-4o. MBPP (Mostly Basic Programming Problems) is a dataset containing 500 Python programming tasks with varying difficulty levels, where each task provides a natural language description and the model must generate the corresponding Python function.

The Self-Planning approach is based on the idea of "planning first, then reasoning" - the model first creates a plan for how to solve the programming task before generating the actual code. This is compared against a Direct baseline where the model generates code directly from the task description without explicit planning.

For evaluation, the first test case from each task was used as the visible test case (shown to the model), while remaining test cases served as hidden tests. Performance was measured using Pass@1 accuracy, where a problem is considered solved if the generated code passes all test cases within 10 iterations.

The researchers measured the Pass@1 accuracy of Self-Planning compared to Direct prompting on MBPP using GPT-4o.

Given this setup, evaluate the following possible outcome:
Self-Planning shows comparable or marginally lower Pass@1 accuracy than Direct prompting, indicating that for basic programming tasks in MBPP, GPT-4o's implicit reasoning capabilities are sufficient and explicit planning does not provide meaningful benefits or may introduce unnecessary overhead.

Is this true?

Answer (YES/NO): NO